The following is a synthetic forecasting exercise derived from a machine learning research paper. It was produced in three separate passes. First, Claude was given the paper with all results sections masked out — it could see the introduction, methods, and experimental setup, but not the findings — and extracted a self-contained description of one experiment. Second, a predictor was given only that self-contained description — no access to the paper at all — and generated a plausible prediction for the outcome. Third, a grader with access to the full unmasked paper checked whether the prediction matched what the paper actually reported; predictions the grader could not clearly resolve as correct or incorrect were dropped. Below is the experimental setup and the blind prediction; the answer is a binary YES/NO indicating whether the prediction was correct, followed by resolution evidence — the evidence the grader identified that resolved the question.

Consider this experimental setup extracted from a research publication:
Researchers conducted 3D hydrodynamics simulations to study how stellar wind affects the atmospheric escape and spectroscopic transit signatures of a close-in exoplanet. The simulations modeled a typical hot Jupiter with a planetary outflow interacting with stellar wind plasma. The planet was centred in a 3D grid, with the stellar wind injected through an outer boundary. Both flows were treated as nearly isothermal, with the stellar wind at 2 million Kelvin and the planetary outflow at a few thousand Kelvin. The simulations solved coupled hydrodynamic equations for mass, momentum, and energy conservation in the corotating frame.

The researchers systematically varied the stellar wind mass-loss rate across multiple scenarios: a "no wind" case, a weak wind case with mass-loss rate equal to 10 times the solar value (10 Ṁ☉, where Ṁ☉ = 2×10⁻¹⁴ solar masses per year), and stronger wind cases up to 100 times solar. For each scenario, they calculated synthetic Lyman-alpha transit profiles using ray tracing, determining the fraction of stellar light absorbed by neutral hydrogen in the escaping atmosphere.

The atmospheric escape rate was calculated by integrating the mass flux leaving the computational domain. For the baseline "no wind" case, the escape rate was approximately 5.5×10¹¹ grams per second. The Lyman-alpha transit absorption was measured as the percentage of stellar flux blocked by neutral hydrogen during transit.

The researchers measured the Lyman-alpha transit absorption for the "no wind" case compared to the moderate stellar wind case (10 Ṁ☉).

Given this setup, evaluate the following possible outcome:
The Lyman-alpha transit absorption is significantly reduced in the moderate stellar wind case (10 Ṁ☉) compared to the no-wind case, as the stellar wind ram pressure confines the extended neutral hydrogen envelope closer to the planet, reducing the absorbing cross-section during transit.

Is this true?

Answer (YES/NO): YES